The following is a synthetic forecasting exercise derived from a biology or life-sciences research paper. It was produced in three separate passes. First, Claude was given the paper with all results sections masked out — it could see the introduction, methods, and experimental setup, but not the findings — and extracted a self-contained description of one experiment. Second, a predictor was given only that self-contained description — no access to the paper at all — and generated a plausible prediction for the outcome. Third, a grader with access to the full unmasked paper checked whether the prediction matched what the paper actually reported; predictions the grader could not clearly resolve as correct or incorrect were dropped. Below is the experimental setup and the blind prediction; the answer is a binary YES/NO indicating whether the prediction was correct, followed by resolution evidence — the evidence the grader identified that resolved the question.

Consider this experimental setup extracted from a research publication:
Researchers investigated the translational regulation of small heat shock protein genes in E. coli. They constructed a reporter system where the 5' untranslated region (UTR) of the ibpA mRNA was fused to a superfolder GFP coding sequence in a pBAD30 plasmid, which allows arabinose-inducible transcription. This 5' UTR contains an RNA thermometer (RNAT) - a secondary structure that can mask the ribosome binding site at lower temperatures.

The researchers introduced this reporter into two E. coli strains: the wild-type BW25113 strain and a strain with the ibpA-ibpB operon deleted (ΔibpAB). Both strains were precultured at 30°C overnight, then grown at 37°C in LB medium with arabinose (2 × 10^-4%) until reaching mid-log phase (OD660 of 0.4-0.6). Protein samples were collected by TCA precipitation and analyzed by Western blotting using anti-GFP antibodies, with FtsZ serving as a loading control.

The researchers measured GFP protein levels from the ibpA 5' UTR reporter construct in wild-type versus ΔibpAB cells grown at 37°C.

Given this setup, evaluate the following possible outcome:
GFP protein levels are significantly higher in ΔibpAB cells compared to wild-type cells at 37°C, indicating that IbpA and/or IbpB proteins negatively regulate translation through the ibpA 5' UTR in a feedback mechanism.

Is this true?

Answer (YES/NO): YES